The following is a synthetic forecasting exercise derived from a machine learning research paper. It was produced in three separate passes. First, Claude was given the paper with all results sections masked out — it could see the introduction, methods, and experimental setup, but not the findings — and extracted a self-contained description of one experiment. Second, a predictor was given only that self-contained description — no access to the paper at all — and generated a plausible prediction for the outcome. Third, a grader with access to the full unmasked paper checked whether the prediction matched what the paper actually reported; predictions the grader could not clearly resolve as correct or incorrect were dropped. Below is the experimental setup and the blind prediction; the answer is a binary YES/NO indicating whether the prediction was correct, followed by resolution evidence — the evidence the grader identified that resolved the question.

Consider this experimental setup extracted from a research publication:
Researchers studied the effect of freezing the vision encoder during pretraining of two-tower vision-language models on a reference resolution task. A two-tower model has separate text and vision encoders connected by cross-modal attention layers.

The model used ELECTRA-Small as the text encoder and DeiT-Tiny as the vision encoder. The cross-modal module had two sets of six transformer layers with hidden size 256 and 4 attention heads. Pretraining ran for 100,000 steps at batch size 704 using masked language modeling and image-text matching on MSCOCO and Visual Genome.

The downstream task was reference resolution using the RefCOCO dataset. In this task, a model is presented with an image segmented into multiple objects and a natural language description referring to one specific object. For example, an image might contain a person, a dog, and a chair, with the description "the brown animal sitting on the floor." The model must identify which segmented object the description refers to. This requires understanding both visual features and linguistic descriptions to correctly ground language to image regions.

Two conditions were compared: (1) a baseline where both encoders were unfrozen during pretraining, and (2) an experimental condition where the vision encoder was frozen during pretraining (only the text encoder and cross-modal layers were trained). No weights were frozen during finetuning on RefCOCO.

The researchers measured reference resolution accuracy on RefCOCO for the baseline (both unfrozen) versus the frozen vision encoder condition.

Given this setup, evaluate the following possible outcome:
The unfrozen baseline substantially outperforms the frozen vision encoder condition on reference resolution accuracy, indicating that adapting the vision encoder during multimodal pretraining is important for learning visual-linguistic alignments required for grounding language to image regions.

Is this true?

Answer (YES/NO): NO